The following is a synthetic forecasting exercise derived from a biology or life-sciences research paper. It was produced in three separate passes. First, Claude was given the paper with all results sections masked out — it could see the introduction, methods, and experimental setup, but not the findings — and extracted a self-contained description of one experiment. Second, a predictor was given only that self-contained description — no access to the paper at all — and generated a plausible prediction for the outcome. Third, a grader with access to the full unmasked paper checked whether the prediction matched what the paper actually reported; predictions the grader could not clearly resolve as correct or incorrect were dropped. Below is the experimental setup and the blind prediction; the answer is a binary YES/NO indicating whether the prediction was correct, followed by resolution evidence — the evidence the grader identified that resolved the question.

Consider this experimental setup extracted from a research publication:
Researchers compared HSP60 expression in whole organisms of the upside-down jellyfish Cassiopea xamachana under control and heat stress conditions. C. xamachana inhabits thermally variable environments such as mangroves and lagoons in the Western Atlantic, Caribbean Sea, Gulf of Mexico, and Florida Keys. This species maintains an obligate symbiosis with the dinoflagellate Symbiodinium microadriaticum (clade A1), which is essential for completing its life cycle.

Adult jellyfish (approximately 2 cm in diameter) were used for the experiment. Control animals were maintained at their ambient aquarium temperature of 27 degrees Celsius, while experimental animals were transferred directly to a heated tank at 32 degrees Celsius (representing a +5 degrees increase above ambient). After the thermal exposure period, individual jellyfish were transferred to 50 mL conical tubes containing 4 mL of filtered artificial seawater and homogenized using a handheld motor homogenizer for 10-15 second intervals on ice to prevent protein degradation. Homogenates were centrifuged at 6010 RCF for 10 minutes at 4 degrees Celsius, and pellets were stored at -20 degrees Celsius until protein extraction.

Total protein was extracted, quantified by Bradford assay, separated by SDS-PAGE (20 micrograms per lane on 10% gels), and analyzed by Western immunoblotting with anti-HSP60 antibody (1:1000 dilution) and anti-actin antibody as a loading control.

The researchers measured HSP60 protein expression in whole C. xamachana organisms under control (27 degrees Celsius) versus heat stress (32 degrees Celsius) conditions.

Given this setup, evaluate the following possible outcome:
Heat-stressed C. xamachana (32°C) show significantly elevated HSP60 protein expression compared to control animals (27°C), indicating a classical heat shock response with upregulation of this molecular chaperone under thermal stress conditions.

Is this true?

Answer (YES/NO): NO